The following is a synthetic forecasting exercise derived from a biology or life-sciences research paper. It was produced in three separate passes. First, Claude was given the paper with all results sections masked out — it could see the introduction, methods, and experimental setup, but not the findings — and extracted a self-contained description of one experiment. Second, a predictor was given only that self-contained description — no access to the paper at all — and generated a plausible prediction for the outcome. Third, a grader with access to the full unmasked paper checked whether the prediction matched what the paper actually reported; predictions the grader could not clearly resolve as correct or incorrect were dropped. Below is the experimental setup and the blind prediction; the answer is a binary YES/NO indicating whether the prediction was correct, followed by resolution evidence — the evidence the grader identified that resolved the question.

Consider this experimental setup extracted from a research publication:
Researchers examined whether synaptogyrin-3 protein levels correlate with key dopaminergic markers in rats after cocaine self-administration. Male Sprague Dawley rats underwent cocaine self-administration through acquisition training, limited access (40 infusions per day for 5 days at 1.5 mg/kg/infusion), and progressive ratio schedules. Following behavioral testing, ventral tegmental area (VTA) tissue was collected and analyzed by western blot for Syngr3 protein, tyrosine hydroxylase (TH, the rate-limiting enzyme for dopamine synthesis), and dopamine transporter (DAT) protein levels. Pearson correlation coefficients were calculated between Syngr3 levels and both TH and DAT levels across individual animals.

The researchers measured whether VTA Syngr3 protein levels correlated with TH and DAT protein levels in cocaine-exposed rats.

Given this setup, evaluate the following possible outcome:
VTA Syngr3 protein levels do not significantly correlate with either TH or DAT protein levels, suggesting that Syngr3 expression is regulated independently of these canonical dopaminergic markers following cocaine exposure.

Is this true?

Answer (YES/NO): NO